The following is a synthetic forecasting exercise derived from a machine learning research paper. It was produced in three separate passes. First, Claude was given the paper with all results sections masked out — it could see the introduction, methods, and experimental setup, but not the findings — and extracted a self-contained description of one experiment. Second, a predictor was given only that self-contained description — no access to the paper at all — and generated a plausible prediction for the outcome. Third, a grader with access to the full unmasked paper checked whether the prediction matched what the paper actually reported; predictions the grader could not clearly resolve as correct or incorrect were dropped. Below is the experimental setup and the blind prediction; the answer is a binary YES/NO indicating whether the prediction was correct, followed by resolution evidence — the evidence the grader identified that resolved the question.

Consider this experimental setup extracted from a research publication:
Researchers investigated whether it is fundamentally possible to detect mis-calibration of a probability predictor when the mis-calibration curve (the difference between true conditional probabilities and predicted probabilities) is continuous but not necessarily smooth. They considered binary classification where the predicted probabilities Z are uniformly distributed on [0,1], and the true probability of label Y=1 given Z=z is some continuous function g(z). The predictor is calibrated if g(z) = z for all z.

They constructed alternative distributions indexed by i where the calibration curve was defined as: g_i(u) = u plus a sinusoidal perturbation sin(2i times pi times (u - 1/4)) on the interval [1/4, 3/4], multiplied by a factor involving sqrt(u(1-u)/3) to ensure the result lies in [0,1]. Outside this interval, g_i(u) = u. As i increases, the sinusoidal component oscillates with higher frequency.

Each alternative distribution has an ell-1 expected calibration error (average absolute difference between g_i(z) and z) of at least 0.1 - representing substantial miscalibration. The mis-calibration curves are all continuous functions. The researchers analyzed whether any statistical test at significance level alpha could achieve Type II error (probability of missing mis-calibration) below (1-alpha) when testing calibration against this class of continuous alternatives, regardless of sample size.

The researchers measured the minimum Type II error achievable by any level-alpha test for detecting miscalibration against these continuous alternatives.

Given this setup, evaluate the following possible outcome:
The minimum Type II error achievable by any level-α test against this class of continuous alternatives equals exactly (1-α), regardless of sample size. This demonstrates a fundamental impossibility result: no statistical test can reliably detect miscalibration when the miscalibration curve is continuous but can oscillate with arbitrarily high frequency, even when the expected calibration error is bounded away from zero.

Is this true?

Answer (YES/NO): YES